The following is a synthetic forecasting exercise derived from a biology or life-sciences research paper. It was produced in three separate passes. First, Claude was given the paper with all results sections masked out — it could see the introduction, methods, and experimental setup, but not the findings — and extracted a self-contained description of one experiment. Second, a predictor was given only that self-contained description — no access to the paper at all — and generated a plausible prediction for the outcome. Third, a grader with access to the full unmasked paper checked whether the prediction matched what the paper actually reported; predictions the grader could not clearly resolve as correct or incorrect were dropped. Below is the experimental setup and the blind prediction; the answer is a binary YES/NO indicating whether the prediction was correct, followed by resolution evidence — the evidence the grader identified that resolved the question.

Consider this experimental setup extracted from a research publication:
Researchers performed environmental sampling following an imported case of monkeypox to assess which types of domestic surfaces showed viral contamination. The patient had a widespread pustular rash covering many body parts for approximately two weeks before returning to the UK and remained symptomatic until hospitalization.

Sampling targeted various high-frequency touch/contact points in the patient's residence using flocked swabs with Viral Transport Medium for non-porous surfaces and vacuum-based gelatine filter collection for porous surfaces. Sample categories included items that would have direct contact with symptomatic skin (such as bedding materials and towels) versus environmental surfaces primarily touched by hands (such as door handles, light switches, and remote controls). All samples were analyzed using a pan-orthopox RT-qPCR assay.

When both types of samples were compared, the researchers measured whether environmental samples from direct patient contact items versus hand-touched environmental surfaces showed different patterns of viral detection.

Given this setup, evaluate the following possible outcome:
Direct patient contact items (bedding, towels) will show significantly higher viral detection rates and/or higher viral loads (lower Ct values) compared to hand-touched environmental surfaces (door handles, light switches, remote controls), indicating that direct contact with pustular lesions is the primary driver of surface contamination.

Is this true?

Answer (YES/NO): YES